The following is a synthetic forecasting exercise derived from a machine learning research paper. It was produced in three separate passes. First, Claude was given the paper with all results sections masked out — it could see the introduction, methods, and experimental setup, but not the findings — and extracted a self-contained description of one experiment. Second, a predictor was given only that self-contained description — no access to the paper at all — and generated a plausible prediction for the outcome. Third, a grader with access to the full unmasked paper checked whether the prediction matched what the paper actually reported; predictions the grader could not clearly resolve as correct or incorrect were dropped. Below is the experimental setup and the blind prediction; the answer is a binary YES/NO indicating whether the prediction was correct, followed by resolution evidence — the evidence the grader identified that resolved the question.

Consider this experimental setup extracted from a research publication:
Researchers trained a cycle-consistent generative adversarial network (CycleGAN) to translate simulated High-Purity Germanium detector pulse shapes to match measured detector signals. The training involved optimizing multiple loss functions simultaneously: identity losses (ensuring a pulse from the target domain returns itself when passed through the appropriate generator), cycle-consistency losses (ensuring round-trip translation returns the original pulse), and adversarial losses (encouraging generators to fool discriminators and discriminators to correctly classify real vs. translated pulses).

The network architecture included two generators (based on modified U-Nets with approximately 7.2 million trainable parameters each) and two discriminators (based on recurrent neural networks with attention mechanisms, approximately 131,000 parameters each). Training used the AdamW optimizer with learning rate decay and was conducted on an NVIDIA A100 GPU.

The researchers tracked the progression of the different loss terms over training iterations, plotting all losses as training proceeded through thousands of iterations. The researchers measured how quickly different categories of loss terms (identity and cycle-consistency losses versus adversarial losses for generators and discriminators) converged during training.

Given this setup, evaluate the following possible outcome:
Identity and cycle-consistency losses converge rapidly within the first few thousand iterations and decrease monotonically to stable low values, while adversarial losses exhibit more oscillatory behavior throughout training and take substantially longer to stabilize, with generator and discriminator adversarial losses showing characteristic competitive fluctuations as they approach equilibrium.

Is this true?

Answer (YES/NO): YES